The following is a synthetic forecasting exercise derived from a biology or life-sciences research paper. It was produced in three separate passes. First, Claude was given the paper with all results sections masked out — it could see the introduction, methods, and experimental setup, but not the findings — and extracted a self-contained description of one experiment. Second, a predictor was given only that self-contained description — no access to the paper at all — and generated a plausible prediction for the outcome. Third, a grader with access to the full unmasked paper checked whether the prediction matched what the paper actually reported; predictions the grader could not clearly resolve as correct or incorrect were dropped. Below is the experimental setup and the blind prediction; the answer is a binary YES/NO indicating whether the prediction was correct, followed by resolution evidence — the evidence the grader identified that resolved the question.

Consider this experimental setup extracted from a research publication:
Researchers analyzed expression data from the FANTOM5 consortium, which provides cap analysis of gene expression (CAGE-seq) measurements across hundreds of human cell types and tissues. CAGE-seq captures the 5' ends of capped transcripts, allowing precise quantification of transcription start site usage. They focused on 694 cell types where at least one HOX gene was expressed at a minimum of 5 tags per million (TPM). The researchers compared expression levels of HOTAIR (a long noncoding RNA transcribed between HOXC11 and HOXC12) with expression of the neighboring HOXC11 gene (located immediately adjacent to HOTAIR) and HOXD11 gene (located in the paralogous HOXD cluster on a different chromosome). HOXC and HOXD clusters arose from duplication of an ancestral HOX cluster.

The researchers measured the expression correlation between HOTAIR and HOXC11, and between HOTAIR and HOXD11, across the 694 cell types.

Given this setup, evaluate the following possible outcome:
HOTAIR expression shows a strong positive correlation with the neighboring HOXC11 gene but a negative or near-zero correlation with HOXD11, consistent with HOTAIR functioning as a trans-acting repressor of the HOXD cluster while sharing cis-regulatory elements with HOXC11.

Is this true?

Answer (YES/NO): YES